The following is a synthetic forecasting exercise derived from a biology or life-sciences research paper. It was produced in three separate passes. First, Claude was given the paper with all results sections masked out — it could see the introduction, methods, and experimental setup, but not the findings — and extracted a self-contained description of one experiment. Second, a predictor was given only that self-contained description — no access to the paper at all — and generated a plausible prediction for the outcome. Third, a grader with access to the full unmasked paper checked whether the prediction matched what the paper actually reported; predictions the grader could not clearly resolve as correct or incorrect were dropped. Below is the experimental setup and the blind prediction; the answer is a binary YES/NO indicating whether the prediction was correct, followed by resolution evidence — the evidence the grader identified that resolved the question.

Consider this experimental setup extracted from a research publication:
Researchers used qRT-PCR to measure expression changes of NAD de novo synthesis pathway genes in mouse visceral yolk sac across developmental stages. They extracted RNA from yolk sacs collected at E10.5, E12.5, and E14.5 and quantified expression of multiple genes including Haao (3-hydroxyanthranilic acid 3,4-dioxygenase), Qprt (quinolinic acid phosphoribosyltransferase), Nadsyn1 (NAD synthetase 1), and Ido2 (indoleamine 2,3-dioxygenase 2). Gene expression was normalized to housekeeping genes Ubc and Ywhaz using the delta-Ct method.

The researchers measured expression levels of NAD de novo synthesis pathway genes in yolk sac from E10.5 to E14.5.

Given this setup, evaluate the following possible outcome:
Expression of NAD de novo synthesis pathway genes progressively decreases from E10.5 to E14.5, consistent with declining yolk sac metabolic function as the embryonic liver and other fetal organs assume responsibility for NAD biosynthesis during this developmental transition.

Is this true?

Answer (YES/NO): YES